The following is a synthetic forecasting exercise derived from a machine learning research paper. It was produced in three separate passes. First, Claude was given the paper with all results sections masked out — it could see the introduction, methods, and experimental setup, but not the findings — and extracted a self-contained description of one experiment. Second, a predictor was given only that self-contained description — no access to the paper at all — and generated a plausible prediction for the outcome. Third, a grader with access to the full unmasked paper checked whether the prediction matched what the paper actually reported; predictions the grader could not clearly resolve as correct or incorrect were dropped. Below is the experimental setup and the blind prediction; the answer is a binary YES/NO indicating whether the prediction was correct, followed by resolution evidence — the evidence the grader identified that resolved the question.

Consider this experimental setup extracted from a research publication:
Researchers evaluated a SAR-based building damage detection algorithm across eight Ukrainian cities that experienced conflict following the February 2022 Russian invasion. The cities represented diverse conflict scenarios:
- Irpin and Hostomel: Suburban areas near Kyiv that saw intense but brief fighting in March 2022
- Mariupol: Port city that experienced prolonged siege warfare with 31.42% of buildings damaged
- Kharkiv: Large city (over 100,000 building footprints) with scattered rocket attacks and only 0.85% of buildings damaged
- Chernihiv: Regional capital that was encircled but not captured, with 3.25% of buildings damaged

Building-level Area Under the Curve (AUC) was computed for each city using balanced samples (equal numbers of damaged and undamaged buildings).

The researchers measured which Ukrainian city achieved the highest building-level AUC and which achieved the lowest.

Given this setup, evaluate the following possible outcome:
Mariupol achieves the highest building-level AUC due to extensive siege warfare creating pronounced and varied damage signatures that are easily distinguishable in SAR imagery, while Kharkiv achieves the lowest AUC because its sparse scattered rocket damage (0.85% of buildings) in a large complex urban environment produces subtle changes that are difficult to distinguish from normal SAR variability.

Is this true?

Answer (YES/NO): NO